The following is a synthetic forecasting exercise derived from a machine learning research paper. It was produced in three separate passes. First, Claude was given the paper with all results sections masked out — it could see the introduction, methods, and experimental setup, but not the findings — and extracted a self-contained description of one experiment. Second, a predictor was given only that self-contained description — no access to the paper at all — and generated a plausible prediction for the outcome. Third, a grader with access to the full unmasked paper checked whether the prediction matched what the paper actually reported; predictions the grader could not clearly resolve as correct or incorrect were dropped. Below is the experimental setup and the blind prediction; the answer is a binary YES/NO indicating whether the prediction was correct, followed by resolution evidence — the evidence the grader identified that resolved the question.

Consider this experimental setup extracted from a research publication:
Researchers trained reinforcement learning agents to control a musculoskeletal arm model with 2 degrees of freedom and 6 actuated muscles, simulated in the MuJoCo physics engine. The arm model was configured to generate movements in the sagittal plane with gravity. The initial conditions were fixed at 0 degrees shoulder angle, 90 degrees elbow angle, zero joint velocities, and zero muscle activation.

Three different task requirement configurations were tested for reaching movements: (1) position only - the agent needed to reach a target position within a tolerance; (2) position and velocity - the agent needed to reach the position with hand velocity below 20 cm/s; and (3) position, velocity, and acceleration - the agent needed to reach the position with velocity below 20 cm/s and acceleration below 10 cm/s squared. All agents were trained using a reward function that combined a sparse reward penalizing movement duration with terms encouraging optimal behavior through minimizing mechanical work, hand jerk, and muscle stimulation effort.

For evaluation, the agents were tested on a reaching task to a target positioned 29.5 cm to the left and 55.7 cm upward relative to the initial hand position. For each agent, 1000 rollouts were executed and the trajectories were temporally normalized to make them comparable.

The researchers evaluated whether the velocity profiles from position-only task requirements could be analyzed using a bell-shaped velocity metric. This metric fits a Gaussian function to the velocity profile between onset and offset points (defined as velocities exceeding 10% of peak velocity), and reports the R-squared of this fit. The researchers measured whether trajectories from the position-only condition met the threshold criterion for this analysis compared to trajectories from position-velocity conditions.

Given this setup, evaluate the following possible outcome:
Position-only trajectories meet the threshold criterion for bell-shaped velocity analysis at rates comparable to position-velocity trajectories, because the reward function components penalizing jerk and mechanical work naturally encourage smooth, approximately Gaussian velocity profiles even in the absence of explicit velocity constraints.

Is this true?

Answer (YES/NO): NO